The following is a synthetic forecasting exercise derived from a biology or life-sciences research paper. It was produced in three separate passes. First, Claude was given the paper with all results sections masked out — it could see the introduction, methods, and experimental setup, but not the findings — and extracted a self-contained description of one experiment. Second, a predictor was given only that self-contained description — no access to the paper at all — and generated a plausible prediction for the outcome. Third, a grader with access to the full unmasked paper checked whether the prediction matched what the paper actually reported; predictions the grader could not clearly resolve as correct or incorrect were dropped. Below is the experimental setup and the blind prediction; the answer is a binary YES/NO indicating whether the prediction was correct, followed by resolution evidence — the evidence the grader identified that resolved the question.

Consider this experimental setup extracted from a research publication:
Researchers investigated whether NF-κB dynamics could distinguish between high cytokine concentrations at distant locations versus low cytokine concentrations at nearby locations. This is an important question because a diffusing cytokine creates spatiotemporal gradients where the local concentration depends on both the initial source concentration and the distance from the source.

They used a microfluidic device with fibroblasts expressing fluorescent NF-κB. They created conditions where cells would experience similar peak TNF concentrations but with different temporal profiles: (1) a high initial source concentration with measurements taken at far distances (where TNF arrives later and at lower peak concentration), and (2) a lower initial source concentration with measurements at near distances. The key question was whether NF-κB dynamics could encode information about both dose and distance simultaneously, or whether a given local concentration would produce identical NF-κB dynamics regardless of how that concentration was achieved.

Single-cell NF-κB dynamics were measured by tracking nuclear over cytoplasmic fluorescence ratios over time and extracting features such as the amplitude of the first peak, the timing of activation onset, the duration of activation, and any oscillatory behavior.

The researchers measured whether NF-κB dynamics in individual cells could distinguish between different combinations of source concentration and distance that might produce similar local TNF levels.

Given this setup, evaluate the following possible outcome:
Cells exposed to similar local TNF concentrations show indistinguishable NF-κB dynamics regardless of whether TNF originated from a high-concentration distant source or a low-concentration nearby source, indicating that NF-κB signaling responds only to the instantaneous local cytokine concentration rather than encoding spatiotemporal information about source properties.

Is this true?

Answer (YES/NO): NO